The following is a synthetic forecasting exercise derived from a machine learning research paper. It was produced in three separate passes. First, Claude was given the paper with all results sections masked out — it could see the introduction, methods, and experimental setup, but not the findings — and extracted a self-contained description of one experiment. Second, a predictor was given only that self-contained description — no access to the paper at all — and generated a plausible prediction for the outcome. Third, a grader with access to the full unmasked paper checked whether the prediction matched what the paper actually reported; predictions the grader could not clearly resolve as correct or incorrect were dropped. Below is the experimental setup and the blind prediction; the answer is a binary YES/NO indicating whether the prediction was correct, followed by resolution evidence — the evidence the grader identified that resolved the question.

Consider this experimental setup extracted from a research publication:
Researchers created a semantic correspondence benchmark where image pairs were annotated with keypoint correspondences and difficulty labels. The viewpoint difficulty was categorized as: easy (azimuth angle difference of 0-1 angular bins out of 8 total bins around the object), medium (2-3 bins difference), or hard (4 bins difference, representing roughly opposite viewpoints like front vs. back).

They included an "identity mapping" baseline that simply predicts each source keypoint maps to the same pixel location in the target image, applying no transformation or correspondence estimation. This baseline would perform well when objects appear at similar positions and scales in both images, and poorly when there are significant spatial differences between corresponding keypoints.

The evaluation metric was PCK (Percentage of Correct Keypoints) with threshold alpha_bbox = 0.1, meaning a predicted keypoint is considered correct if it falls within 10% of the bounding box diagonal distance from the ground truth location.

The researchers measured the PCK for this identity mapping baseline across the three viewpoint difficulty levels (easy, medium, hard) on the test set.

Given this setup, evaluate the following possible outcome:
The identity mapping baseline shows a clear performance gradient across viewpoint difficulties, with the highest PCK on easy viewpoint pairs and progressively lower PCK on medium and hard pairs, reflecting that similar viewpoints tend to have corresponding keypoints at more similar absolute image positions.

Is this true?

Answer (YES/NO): YES